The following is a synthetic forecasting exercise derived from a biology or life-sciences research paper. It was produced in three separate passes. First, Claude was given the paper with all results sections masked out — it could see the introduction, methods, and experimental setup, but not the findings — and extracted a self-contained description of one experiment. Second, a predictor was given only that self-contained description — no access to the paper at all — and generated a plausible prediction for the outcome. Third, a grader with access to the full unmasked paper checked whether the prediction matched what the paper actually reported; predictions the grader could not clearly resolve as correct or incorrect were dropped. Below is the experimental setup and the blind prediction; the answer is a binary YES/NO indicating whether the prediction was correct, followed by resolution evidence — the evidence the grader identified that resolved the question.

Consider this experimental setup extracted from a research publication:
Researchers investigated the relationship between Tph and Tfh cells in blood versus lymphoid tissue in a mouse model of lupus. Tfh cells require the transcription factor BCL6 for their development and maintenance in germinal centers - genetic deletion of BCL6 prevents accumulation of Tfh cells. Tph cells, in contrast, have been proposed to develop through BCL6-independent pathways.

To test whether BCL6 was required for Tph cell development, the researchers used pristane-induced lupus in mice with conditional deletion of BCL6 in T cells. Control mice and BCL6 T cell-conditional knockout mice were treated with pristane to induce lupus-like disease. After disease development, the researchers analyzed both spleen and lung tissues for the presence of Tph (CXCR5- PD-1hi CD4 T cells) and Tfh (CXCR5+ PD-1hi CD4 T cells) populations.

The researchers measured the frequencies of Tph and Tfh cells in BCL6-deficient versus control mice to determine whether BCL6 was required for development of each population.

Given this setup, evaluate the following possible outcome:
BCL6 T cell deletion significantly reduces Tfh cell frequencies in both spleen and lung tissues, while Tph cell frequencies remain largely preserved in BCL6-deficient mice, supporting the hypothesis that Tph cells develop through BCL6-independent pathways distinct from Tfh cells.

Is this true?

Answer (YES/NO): NO